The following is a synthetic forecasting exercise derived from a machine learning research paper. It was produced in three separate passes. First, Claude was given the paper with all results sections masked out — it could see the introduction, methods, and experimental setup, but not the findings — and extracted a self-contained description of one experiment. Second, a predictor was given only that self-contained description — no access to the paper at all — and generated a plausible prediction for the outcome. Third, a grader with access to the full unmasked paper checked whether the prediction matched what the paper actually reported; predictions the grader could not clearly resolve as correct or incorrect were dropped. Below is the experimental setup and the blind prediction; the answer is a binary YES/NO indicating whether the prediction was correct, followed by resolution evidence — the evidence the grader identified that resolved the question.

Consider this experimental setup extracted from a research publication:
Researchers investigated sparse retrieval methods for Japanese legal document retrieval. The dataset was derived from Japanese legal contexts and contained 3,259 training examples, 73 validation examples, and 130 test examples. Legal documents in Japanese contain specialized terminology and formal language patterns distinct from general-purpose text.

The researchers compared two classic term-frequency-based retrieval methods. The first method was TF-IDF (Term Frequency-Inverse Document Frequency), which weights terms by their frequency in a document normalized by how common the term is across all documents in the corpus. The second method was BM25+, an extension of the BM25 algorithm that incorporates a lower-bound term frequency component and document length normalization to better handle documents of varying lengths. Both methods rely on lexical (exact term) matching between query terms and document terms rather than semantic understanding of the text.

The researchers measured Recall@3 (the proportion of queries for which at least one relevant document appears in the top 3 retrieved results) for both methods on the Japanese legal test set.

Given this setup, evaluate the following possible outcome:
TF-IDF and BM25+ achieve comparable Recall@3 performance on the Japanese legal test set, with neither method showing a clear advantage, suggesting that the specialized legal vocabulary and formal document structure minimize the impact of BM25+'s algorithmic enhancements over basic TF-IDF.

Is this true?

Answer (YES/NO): NO